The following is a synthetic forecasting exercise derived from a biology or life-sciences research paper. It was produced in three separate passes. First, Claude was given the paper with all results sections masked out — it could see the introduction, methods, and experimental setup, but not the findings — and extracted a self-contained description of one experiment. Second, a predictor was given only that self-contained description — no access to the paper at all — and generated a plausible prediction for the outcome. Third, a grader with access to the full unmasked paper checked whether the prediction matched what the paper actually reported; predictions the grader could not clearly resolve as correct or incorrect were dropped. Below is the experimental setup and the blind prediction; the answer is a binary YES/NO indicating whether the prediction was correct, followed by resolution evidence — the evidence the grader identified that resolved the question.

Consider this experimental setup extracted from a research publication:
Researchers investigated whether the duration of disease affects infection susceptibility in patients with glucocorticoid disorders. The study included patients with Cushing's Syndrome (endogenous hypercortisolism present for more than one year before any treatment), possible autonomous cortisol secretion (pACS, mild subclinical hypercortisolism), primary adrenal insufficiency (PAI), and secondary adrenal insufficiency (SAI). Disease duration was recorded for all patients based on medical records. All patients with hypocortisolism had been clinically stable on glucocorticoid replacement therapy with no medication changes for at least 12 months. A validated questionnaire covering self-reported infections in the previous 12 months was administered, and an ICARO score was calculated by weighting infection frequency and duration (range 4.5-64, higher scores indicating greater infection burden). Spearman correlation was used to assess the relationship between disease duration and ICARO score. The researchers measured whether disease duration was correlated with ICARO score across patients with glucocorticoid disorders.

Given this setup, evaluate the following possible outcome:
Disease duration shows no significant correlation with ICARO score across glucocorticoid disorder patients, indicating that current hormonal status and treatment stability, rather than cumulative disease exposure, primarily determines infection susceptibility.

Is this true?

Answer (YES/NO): YES